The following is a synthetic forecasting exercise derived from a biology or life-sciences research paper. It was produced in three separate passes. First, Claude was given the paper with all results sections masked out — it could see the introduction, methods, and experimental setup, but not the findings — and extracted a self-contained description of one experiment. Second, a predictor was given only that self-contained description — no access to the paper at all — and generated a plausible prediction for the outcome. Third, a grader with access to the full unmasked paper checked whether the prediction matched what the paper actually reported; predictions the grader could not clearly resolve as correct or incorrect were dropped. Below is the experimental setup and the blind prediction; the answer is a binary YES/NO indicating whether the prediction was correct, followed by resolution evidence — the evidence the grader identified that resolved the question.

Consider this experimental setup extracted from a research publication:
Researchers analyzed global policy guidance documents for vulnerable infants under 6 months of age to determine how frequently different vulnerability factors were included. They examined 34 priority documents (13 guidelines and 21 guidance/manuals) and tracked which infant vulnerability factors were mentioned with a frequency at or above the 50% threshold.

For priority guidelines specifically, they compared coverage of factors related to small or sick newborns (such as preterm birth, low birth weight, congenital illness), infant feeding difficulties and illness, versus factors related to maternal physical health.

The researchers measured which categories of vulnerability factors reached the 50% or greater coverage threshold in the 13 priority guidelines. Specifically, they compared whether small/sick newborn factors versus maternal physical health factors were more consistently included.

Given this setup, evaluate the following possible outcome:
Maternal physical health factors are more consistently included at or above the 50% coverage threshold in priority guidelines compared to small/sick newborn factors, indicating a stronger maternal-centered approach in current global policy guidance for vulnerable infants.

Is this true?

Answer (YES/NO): NO